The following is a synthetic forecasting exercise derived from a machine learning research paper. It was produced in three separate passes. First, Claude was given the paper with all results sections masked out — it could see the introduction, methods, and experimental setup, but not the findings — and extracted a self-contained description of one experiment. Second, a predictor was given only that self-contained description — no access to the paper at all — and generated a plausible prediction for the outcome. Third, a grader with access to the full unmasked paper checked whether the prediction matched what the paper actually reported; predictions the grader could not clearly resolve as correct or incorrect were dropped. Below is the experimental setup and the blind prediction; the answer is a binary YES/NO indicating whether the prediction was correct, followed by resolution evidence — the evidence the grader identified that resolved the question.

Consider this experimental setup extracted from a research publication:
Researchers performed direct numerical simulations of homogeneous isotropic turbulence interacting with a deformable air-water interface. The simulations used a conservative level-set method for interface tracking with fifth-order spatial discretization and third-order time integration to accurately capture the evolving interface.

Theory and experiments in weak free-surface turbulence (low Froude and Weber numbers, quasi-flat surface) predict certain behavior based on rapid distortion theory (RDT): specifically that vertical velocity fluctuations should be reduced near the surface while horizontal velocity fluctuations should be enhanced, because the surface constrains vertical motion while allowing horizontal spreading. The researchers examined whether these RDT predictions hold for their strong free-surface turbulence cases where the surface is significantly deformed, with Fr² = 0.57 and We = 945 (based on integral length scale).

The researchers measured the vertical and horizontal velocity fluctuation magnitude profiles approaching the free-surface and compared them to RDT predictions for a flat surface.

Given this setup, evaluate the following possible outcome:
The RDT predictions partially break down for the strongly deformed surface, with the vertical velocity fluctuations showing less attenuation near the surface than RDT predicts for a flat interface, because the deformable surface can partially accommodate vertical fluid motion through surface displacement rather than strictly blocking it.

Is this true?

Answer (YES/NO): YES